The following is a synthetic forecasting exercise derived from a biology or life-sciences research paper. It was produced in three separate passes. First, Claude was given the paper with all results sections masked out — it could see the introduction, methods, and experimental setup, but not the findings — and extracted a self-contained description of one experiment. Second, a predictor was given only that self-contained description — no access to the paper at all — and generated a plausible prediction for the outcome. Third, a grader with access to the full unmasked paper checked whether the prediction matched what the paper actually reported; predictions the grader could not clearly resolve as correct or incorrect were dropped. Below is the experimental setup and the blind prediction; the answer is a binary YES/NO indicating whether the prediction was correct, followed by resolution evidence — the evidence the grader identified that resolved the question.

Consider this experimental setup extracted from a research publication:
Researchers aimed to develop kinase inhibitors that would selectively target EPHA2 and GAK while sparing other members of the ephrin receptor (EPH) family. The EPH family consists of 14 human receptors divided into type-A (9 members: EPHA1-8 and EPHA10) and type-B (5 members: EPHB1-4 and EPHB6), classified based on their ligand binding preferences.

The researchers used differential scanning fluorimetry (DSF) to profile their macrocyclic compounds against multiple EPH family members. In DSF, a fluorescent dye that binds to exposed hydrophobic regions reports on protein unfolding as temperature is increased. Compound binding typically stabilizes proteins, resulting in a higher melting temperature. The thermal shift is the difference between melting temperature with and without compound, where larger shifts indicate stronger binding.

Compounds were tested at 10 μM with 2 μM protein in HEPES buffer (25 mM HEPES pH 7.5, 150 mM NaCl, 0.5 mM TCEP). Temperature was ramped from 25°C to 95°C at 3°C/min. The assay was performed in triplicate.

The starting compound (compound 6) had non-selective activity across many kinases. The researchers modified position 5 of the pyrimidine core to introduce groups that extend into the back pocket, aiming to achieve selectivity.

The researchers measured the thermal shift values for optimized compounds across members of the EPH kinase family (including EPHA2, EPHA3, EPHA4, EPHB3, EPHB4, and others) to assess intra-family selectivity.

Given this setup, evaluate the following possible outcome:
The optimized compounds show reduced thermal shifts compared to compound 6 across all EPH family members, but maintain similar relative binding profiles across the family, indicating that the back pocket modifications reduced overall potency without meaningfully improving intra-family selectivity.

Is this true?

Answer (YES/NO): NO